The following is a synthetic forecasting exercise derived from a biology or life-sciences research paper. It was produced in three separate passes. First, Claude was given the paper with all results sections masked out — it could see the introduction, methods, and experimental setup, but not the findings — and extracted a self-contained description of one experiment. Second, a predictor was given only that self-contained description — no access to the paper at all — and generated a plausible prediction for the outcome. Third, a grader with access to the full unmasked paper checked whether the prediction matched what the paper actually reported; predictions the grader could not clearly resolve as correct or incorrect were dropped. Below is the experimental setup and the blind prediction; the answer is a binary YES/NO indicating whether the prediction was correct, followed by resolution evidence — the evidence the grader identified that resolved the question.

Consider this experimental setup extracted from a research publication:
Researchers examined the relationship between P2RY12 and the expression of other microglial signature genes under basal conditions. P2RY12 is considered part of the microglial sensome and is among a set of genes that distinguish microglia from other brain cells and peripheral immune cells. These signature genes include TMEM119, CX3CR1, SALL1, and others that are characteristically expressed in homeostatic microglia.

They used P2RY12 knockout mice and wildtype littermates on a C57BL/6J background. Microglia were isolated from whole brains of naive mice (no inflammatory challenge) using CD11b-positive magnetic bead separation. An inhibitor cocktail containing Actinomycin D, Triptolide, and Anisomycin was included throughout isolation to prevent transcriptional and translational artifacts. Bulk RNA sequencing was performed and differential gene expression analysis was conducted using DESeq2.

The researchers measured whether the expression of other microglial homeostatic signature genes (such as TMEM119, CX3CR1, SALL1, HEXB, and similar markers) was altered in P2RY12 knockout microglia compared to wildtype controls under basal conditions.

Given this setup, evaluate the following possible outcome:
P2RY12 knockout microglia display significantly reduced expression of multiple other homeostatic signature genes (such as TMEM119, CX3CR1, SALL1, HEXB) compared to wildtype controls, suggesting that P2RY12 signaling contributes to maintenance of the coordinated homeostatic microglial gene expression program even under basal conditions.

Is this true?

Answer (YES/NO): NO